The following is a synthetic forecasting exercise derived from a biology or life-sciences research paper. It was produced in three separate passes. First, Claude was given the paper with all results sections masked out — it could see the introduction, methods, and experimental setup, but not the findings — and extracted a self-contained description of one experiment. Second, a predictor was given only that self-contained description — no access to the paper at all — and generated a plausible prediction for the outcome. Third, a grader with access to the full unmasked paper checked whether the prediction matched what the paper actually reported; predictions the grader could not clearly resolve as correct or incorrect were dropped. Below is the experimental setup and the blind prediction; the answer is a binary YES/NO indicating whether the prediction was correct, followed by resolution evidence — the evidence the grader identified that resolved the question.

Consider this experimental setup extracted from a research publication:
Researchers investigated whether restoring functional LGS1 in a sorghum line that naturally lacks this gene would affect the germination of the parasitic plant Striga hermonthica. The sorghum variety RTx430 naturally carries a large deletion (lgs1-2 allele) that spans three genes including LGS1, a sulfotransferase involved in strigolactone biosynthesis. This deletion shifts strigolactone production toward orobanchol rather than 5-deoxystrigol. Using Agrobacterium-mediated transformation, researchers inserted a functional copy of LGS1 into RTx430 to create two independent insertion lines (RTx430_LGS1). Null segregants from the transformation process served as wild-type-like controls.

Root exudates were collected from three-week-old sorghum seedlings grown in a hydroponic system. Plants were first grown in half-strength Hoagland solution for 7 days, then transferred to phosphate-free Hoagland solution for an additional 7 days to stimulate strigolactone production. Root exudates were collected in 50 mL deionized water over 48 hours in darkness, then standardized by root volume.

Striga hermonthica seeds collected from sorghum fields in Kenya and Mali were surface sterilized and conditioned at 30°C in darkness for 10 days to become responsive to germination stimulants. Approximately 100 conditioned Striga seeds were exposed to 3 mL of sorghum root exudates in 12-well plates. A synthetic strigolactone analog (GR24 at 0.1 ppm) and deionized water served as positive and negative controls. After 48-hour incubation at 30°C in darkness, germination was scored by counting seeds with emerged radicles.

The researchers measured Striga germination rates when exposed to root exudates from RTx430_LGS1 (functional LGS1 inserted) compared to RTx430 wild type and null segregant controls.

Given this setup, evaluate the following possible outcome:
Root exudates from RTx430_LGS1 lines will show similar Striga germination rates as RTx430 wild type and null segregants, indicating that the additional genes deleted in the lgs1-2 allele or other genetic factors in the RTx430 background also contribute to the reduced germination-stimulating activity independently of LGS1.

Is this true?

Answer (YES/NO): NO